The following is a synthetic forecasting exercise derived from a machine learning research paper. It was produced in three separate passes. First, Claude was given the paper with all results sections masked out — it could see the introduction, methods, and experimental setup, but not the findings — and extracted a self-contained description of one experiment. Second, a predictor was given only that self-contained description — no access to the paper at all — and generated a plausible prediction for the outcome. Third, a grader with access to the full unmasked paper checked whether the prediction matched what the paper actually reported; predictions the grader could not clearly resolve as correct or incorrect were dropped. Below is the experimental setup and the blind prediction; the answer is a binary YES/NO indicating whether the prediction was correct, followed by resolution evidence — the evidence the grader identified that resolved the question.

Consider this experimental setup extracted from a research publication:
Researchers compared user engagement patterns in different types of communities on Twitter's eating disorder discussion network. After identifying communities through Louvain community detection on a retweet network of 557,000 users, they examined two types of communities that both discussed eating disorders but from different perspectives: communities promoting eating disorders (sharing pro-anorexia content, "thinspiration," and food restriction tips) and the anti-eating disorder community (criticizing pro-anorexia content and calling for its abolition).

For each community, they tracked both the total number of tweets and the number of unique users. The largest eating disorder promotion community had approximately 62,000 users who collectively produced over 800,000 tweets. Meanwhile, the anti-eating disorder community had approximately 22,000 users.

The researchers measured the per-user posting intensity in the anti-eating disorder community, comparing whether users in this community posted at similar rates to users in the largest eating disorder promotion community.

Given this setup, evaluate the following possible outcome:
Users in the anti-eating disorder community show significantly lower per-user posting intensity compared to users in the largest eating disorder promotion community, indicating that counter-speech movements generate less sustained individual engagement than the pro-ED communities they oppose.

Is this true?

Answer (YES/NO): YES